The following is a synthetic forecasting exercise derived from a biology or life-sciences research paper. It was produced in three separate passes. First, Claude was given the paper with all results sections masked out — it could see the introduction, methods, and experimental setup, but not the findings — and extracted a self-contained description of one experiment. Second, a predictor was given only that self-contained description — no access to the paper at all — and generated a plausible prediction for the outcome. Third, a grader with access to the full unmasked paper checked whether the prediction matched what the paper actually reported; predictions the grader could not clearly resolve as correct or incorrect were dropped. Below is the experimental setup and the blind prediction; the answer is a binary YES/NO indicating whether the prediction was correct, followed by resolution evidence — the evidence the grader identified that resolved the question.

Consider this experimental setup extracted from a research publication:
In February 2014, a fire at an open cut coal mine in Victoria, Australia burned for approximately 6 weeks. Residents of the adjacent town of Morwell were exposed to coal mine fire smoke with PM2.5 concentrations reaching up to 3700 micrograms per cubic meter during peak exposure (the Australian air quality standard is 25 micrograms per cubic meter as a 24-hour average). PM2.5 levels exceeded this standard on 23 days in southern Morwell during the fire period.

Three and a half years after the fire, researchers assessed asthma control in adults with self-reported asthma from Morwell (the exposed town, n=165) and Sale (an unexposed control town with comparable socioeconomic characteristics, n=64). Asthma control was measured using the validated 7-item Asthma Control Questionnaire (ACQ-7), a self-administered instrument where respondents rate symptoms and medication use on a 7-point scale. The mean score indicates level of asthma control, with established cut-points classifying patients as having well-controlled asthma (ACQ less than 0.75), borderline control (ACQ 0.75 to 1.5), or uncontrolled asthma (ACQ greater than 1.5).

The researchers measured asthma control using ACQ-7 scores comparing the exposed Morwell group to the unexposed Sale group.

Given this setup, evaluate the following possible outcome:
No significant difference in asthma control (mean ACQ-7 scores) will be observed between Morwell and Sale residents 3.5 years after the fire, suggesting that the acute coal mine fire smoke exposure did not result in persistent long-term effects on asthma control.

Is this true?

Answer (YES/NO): NO